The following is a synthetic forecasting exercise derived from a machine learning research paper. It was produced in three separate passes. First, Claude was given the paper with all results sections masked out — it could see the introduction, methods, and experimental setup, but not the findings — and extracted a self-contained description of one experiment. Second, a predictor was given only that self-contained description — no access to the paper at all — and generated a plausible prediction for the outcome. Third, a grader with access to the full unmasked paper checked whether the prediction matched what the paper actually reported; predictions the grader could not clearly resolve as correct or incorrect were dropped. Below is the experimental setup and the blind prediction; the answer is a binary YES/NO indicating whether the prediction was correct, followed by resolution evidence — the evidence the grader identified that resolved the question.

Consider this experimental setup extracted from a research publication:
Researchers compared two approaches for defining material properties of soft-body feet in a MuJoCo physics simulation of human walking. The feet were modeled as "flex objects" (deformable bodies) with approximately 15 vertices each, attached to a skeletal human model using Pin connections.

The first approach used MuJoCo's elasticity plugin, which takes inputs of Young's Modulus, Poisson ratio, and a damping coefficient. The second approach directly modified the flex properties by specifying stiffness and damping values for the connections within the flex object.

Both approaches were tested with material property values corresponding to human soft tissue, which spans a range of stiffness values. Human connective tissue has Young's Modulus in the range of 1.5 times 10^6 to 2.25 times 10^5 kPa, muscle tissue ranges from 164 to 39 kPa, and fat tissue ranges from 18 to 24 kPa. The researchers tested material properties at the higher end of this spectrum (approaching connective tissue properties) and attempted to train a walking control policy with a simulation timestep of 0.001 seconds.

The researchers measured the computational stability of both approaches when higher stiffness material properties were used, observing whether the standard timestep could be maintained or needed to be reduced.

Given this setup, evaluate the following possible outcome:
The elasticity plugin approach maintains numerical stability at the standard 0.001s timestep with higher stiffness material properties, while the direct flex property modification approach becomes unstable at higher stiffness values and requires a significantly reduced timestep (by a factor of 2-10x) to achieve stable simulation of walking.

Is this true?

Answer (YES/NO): NO